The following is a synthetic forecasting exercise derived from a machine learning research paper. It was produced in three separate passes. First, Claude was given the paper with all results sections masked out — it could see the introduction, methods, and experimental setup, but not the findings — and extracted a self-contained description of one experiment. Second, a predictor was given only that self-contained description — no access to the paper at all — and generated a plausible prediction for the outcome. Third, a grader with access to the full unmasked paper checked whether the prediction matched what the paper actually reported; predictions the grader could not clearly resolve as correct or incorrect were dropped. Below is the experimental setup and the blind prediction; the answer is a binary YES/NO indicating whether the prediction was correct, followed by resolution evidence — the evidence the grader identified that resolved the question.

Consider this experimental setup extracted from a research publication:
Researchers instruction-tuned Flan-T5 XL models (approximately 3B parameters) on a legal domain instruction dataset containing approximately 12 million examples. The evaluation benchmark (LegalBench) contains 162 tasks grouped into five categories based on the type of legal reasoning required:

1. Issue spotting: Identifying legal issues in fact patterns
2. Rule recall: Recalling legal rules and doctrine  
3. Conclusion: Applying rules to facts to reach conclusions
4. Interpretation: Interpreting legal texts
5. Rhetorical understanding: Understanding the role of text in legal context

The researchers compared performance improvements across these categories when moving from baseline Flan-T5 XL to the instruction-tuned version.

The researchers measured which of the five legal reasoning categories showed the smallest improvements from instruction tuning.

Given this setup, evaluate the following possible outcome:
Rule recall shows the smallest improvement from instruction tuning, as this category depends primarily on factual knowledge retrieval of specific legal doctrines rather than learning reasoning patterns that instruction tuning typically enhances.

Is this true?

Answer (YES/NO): NO